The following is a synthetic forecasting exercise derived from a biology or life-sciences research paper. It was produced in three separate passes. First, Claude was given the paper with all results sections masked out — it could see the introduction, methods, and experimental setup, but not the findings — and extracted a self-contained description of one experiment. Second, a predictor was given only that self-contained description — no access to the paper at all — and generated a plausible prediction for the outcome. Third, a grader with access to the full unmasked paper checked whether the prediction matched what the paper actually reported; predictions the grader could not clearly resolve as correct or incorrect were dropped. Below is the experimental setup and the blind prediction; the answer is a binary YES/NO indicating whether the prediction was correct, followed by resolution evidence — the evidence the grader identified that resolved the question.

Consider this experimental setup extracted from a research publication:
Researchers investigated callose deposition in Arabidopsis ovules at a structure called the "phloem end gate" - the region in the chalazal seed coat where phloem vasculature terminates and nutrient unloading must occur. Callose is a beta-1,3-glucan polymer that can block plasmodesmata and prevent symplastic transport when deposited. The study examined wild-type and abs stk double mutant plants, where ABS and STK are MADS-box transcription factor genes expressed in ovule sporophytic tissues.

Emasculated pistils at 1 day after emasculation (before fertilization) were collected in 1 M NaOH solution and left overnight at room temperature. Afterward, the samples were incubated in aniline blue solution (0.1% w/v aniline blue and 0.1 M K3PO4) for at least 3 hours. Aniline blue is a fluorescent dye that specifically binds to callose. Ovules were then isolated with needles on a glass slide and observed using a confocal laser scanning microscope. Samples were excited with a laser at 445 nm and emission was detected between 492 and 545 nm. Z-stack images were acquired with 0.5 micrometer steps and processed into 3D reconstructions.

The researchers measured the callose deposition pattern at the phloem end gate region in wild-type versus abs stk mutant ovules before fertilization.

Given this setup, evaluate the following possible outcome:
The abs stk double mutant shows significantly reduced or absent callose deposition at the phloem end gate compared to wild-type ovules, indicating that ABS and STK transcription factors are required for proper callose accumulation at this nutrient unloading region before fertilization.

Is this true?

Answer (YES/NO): NO